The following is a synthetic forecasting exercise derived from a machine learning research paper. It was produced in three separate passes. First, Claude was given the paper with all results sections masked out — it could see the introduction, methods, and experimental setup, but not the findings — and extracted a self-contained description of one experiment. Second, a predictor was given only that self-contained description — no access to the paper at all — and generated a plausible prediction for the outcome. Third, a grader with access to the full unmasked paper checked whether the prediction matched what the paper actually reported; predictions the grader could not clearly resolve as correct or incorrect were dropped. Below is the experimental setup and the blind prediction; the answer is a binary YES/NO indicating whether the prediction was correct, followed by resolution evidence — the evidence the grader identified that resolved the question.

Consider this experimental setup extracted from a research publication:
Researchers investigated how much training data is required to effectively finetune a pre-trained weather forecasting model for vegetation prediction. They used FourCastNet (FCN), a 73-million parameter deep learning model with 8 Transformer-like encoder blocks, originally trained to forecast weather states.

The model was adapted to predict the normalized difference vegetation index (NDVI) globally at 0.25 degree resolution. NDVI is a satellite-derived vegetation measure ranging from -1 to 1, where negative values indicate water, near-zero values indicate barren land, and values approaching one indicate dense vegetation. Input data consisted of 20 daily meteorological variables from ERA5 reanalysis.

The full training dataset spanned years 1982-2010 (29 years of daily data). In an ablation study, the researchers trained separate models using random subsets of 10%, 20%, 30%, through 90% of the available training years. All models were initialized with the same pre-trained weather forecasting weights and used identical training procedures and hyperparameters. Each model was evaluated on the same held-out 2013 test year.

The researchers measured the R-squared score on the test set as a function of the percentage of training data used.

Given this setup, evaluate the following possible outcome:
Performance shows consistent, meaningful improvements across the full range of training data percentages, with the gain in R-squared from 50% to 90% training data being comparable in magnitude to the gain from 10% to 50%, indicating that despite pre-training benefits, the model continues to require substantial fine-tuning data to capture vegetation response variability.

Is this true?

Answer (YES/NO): NO